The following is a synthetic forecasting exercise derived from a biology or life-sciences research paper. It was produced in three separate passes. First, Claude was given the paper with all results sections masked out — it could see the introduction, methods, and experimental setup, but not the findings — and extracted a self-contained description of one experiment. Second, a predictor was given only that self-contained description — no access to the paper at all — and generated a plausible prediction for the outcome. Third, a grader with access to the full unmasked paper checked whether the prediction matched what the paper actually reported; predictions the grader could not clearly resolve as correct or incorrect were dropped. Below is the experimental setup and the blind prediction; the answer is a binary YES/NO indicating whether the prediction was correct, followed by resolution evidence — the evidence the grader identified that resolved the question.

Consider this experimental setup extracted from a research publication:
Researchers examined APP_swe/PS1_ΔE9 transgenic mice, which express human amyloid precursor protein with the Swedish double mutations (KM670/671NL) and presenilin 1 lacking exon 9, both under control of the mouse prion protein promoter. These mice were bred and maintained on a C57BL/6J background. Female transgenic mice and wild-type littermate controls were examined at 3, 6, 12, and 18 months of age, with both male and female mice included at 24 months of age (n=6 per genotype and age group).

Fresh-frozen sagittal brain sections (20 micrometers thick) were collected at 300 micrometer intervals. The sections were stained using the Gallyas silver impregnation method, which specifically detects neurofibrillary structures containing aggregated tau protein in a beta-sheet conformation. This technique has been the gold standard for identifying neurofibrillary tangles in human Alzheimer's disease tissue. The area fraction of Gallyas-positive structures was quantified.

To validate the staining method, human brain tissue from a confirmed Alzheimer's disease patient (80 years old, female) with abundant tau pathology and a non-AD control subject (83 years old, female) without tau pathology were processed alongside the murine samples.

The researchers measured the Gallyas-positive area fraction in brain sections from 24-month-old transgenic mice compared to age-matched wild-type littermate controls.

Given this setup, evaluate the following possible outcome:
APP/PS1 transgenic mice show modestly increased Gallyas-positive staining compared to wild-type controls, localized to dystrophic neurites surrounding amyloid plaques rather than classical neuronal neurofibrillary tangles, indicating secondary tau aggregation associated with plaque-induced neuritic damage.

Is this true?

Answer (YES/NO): NO